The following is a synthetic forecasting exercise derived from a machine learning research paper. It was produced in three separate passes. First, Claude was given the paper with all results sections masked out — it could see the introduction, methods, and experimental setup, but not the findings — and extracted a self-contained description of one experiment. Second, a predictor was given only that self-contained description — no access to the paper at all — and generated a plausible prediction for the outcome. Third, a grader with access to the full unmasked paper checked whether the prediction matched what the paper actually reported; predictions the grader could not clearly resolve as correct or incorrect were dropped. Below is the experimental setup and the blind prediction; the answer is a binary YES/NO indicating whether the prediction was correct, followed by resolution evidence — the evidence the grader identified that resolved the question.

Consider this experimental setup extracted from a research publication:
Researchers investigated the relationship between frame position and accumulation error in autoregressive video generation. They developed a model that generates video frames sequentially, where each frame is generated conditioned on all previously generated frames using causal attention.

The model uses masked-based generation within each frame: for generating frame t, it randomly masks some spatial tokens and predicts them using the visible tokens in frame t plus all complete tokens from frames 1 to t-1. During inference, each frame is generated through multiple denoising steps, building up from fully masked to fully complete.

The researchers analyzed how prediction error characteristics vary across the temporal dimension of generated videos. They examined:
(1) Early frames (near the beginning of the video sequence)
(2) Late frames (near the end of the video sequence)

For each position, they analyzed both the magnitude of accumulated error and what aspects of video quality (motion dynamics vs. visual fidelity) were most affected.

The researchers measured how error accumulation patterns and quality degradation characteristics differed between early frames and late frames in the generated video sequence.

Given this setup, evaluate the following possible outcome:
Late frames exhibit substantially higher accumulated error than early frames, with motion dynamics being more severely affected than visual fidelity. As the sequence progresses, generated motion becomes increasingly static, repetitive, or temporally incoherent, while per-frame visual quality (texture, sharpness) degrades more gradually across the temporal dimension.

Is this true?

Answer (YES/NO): NO